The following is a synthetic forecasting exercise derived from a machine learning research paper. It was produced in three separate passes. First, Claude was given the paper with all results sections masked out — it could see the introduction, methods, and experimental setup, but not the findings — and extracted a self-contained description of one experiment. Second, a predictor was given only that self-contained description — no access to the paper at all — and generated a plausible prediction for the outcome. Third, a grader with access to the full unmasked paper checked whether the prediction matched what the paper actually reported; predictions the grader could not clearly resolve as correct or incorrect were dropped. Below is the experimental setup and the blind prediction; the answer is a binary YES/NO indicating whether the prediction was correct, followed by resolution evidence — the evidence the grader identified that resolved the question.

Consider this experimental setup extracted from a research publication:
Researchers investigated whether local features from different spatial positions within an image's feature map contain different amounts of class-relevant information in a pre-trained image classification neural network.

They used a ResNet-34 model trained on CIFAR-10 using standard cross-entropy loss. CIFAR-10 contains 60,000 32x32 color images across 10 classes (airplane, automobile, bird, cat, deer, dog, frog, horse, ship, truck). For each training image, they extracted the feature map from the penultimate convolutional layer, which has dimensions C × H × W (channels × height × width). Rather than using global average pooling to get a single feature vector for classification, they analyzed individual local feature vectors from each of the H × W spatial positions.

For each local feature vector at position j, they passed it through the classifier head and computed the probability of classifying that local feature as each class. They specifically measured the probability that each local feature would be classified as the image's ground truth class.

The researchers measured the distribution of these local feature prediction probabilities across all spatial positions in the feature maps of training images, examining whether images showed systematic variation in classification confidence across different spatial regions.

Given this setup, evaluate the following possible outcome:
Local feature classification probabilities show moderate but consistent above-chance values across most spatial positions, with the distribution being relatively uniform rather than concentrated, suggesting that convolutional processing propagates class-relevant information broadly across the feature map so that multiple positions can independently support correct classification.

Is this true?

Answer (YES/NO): NO